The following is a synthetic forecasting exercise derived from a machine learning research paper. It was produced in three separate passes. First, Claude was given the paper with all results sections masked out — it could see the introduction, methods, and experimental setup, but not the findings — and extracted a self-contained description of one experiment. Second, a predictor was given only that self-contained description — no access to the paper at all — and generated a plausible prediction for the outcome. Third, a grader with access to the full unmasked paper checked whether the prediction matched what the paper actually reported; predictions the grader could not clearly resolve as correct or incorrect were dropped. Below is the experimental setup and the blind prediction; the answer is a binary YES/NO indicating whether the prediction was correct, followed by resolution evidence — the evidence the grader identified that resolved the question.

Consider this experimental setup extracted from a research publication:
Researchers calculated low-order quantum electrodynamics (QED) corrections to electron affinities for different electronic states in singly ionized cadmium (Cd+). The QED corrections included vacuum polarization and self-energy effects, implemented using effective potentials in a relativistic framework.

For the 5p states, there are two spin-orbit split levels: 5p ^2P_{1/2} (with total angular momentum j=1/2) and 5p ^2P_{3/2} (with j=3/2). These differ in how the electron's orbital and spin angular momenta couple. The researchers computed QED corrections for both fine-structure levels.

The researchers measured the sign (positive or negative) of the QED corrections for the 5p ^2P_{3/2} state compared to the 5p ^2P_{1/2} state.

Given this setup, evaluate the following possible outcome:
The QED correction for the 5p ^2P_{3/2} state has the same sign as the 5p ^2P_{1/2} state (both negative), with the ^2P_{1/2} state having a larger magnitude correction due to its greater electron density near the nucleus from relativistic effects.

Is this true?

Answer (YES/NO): NO